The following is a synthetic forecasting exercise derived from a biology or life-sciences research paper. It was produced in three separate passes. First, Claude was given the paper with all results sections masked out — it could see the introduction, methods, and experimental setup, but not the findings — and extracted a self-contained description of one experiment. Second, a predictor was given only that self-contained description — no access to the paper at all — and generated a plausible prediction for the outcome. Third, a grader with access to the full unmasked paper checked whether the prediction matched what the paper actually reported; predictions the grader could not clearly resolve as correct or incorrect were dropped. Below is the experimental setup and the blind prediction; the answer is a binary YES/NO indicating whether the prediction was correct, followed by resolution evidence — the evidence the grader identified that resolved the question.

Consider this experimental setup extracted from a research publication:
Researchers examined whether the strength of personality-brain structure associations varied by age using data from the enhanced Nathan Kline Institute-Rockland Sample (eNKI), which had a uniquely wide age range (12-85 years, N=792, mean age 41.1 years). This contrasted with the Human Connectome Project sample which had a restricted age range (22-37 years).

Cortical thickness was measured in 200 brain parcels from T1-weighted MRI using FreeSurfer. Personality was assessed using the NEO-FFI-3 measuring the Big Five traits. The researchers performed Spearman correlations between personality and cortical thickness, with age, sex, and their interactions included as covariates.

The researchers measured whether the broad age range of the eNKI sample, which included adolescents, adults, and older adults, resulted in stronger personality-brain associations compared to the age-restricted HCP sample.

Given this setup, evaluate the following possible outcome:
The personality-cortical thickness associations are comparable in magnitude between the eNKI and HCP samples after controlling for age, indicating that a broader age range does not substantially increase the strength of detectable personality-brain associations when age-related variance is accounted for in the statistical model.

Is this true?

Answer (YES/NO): YES